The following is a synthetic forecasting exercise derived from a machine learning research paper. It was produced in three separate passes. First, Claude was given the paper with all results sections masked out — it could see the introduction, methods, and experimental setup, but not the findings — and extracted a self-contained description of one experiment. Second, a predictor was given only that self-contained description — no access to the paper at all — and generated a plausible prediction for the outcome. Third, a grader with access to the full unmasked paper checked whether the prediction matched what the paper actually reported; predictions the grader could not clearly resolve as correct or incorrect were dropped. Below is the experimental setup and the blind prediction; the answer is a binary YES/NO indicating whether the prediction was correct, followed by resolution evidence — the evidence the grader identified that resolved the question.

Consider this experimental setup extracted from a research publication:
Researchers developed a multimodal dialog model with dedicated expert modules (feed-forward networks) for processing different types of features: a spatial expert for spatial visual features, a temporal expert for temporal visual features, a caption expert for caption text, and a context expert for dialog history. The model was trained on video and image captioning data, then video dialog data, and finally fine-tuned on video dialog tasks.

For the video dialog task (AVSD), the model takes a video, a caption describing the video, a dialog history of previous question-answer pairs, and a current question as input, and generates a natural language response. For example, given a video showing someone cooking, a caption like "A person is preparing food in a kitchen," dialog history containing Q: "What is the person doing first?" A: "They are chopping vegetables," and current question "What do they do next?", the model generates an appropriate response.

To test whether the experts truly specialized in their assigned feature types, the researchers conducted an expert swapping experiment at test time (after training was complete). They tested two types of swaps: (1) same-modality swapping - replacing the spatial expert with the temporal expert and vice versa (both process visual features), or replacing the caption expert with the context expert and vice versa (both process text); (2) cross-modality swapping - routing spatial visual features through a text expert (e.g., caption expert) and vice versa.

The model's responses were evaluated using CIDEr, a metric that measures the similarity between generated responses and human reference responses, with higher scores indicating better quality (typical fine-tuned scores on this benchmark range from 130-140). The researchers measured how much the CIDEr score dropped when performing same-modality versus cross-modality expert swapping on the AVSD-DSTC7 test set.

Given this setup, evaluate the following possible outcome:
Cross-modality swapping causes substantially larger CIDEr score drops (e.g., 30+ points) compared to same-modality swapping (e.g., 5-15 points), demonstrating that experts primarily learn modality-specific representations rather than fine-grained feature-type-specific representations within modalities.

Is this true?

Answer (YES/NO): NO